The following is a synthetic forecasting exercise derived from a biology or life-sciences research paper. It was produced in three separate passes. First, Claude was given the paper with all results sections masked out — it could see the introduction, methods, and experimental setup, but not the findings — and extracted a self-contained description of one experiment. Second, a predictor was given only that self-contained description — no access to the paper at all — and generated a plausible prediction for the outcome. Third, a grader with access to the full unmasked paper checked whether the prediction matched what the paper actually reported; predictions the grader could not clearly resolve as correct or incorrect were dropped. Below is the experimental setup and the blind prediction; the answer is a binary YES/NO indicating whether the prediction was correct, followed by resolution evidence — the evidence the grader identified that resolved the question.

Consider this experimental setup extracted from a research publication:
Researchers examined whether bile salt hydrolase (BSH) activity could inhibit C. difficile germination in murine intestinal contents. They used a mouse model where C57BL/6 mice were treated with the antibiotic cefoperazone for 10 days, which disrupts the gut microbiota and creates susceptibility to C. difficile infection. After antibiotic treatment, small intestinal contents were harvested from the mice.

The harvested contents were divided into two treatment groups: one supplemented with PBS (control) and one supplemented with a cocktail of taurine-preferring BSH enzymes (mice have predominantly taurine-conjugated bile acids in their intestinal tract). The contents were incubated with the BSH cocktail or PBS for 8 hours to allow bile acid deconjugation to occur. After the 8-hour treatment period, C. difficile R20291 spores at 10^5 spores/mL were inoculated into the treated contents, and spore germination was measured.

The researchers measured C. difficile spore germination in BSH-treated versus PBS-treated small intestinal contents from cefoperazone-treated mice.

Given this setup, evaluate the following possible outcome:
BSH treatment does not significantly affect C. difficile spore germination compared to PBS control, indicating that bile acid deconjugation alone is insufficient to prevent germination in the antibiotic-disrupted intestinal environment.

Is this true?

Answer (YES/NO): NO